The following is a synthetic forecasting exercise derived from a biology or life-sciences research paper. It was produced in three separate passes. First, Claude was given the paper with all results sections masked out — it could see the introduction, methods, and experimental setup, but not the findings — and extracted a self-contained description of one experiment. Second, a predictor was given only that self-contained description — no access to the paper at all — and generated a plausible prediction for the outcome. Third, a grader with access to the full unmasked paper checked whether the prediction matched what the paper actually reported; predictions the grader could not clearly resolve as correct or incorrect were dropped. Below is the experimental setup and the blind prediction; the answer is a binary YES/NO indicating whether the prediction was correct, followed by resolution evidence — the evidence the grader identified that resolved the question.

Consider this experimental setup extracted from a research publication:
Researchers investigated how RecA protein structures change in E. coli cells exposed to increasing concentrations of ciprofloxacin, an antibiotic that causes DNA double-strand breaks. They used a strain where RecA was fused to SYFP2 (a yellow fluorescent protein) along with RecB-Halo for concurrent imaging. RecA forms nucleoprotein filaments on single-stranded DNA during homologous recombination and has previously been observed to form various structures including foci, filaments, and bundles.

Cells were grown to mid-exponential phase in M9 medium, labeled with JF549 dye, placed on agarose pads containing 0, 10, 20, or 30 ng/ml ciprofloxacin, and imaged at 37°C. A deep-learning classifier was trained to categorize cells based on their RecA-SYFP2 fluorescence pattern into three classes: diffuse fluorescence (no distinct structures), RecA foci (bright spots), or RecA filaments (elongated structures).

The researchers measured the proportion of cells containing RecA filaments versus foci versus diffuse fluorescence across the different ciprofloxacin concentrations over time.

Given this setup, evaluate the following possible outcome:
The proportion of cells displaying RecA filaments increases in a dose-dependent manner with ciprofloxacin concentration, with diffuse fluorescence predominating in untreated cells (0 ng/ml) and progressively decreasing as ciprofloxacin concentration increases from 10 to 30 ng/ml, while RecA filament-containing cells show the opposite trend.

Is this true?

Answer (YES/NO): YES